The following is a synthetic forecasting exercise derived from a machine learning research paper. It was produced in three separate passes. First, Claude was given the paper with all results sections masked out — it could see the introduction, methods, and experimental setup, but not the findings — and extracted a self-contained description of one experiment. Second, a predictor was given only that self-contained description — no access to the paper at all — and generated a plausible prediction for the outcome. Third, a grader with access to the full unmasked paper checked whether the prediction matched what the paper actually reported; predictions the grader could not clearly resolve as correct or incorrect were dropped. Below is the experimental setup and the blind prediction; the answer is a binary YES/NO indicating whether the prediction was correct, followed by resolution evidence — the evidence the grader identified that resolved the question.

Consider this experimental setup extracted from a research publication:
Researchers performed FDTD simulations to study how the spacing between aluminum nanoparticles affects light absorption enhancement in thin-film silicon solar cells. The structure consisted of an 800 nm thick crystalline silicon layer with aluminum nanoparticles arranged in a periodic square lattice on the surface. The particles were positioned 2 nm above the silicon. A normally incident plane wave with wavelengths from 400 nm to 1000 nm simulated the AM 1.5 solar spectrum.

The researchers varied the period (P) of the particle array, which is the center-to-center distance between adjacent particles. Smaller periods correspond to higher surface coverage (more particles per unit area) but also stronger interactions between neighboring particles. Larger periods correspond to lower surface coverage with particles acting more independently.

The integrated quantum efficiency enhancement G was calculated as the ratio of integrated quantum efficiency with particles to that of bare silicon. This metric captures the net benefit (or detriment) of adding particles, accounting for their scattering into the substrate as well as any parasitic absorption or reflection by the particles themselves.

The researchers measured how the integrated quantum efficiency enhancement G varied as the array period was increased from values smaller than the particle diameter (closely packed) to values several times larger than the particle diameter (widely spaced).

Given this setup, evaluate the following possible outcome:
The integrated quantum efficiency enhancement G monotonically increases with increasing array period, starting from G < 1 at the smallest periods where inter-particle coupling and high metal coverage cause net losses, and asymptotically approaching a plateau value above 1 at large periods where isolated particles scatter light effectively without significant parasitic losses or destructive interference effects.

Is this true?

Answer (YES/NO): NO